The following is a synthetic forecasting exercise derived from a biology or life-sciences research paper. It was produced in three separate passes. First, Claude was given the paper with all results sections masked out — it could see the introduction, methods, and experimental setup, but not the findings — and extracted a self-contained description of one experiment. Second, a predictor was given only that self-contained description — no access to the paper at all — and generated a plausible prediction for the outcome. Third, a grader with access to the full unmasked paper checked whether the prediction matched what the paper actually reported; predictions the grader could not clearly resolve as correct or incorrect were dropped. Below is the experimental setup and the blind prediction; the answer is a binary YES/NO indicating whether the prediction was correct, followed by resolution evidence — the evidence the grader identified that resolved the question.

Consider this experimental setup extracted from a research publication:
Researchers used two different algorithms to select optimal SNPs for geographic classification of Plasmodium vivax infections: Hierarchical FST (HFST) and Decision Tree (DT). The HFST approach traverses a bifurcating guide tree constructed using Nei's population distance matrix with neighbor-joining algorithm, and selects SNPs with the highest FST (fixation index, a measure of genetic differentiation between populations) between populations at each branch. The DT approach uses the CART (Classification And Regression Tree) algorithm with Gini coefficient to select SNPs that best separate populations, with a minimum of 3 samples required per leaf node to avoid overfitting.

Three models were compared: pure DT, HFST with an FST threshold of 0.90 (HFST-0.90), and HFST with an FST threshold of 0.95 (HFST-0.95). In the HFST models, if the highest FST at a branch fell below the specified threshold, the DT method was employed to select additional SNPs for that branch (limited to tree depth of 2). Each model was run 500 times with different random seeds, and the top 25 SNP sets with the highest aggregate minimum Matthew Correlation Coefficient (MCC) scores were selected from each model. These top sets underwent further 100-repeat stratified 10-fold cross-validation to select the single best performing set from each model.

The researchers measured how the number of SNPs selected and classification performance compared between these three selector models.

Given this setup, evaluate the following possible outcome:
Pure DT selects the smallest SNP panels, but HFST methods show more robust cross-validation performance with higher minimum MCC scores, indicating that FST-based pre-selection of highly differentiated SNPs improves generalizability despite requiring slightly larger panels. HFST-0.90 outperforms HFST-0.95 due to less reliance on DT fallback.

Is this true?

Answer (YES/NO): NO